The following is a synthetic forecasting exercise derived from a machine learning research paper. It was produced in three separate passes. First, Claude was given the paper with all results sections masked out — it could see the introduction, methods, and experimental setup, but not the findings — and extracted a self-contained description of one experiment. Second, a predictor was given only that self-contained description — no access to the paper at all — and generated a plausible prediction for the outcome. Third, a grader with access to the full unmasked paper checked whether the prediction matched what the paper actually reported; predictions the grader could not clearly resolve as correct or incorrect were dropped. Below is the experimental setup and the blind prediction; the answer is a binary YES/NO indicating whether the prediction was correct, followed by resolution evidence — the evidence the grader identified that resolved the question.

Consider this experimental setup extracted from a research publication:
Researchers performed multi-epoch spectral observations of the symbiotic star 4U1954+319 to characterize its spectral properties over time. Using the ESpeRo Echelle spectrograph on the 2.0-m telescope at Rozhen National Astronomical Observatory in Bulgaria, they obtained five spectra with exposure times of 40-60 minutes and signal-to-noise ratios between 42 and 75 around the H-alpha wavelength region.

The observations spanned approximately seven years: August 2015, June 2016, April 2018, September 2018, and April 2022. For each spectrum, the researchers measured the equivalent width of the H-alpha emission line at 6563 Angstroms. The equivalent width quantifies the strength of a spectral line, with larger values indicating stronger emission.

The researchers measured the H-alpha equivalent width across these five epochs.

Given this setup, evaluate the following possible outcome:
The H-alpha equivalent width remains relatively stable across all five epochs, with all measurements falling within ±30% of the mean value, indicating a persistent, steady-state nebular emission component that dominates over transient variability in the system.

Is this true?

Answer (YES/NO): NO